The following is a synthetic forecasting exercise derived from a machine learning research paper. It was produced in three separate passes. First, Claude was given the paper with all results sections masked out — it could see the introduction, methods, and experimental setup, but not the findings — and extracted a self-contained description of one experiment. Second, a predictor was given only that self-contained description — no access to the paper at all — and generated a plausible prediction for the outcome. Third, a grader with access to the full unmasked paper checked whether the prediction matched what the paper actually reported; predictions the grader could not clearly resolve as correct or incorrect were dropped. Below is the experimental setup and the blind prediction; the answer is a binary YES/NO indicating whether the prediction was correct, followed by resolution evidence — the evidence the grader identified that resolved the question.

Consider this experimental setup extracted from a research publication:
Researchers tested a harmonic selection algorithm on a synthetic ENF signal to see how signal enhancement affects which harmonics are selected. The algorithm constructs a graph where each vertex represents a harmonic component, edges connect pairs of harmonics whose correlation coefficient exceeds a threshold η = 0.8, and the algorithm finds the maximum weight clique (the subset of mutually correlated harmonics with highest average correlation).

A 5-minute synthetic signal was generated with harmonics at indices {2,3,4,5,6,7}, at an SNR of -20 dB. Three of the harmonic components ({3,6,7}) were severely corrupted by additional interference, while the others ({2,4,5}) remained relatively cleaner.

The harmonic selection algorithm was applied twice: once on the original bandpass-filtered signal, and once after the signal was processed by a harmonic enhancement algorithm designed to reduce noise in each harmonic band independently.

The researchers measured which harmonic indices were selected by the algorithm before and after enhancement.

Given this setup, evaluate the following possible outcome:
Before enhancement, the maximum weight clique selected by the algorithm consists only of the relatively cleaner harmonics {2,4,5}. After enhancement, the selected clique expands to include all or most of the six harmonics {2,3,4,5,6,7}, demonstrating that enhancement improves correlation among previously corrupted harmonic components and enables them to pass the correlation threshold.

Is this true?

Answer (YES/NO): NO